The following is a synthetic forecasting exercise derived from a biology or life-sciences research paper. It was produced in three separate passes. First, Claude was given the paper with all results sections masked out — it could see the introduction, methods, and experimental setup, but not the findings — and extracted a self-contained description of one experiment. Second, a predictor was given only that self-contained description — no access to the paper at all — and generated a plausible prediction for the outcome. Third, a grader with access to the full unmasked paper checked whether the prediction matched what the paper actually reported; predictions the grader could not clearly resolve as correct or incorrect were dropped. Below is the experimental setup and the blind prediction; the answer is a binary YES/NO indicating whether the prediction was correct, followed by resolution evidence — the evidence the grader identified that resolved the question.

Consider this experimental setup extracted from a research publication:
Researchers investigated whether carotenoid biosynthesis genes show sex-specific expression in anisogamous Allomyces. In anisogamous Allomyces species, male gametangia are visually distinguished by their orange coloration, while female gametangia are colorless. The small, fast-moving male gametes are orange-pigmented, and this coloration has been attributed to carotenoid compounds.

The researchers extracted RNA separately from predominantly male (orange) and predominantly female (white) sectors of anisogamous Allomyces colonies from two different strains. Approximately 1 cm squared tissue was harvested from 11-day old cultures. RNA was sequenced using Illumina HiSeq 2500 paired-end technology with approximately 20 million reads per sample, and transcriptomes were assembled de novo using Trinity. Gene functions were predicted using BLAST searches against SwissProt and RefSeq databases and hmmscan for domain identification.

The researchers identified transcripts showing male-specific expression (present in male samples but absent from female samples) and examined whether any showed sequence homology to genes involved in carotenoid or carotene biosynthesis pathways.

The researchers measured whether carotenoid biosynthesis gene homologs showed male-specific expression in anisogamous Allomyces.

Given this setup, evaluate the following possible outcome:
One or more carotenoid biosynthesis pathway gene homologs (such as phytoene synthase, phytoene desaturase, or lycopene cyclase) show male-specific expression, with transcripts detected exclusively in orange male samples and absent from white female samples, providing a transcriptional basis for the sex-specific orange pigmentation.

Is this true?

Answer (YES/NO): NO